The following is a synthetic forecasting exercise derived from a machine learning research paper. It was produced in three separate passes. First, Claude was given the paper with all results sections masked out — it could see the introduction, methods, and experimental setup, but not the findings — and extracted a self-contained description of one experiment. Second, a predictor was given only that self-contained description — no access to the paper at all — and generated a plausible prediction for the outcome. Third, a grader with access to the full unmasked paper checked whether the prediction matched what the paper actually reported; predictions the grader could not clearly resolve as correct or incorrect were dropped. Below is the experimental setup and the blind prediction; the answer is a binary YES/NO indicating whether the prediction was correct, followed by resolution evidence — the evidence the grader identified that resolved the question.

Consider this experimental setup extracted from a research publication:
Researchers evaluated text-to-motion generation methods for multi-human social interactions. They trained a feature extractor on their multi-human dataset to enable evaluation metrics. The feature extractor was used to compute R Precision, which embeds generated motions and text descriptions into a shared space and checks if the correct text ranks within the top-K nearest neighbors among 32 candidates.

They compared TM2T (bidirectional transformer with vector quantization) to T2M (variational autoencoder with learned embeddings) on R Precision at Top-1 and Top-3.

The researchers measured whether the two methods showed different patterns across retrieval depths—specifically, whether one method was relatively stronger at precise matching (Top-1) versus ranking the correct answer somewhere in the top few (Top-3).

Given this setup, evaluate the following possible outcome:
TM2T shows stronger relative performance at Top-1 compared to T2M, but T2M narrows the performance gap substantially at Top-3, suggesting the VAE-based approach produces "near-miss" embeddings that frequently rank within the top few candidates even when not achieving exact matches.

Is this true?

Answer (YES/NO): NO